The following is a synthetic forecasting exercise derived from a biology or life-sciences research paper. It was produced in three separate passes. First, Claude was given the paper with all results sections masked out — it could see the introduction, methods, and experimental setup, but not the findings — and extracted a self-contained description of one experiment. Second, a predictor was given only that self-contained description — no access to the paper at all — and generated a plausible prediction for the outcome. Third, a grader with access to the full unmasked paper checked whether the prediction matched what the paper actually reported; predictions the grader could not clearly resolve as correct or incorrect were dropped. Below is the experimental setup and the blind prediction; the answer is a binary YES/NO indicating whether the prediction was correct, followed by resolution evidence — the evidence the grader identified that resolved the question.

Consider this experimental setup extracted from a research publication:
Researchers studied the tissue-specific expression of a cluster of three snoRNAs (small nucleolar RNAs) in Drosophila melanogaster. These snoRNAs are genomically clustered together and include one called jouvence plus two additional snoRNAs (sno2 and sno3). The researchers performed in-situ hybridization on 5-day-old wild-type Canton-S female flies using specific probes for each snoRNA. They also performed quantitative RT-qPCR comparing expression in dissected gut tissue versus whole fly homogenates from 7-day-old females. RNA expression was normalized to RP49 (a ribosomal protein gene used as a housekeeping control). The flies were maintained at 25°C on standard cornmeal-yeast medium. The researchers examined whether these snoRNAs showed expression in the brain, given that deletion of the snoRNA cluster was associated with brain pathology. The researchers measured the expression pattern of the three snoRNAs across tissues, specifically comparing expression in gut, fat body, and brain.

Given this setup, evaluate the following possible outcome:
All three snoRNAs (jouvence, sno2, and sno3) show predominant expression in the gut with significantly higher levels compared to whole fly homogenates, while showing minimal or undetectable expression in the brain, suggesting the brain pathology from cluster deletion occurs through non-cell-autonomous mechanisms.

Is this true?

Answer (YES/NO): YES